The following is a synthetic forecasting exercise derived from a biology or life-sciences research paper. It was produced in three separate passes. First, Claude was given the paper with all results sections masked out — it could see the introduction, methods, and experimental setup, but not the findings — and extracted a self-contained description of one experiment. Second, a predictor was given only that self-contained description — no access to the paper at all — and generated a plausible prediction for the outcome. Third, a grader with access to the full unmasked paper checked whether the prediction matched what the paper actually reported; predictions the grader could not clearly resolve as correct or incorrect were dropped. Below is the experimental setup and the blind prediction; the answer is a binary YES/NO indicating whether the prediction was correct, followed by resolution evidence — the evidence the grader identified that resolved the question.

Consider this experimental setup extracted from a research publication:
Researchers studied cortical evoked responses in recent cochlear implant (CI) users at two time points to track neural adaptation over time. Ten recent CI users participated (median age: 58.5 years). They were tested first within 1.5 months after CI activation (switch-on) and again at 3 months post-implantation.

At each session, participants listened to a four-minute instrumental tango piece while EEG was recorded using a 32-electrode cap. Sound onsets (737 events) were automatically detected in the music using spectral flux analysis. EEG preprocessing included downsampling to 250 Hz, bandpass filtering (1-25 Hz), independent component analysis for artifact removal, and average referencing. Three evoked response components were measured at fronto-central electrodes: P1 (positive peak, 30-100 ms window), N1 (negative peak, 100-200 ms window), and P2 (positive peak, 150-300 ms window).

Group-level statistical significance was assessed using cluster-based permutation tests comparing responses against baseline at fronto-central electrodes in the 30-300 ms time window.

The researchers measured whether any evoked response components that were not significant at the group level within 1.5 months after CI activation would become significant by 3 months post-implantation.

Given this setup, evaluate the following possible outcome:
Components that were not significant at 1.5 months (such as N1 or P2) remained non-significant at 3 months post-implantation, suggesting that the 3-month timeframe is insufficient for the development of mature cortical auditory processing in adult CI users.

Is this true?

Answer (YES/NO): YES